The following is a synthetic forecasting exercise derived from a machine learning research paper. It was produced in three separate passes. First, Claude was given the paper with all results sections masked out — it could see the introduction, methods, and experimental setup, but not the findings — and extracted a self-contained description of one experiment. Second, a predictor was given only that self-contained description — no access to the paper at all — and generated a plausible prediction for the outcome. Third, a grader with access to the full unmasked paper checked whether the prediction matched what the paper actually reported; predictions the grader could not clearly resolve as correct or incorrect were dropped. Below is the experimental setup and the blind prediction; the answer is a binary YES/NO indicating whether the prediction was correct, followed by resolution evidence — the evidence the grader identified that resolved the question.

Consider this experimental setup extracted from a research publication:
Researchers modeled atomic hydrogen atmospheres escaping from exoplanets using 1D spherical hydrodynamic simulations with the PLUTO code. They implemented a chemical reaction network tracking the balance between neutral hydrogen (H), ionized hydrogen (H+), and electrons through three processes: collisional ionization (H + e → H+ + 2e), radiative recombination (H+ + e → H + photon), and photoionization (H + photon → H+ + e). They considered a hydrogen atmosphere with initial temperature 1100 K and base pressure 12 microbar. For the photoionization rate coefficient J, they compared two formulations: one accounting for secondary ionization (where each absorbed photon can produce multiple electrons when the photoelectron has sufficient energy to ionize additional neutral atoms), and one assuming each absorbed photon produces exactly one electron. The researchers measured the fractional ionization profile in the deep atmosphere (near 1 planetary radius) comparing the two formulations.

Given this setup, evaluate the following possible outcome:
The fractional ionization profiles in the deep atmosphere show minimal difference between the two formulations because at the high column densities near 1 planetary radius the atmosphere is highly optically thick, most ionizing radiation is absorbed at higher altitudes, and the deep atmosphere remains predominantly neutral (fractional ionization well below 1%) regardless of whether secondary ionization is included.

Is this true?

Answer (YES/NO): NO